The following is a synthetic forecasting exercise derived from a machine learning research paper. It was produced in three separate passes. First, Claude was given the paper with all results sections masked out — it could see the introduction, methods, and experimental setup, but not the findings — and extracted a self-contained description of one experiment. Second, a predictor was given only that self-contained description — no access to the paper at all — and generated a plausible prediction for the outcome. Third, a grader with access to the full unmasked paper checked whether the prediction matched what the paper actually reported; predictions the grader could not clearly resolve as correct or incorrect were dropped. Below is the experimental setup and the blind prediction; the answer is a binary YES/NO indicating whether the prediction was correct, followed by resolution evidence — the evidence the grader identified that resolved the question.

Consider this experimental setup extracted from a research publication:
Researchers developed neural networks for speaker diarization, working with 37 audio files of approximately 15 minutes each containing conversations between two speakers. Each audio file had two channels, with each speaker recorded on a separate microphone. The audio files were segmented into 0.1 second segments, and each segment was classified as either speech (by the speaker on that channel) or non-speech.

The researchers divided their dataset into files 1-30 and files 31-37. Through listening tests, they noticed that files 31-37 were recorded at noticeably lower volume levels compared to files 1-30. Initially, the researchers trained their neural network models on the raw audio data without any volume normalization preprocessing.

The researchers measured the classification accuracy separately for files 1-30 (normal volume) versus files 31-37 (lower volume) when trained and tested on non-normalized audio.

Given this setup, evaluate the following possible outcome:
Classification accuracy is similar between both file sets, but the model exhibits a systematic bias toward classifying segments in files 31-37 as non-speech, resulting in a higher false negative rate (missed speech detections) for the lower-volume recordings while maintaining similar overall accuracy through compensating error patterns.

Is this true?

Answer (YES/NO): NO